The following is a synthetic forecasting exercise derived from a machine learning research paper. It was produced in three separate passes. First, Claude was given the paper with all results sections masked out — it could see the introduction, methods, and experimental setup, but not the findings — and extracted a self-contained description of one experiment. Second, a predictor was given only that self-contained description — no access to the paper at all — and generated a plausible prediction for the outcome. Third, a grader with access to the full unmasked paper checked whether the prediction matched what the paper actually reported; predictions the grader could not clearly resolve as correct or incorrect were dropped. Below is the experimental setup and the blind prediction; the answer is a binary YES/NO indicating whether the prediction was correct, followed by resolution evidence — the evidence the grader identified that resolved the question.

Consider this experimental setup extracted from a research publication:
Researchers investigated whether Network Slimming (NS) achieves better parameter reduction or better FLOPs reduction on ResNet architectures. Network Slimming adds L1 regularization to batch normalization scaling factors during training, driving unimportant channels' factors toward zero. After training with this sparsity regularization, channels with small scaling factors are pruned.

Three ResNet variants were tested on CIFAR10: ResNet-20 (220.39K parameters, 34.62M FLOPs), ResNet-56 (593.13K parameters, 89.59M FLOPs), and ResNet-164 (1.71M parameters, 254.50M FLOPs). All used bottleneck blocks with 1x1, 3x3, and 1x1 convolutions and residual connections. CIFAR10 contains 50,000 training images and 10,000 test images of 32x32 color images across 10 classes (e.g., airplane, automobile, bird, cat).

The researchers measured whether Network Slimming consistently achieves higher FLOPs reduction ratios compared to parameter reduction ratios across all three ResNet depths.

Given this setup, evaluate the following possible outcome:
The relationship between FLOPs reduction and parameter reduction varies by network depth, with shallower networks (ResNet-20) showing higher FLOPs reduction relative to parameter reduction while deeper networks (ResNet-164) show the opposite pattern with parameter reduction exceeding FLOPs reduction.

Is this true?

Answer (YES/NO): NO